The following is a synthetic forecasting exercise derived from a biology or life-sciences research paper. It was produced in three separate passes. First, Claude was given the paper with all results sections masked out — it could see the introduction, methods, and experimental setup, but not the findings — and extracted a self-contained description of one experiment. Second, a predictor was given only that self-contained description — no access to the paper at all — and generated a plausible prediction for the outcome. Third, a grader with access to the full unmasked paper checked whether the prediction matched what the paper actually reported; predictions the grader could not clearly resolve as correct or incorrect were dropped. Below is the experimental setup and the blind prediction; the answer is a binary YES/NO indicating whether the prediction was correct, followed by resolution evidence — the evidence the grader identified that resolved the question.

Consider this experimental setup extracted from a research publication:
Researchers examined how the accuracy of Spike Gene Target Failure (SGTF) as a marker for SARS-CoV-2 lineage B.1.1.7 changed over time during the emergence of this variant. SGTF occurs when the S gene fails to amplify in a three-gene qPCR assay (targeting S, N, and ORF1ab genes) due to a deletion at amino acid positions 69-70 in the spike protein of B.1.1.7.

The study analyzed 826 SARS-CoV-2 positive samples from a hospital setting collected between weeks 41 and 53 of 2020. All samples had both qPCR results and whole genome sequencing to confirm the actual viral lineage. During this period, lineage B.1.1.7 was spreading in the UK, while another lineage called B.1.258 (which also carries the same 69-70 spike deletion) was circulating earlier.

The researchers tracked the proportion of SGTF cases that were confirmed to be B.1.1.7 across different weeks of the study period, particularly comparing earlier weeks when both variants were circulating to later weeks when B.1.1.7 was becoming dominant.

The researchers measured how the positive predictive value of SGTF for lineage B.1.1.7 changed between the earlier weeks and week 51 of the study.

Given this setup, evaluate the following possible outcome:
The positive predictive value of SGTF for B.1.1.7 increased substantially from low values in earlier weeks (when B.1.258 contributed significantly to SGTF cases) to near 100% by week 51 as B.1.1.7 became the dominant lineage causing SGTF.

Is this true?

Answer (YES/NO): NO